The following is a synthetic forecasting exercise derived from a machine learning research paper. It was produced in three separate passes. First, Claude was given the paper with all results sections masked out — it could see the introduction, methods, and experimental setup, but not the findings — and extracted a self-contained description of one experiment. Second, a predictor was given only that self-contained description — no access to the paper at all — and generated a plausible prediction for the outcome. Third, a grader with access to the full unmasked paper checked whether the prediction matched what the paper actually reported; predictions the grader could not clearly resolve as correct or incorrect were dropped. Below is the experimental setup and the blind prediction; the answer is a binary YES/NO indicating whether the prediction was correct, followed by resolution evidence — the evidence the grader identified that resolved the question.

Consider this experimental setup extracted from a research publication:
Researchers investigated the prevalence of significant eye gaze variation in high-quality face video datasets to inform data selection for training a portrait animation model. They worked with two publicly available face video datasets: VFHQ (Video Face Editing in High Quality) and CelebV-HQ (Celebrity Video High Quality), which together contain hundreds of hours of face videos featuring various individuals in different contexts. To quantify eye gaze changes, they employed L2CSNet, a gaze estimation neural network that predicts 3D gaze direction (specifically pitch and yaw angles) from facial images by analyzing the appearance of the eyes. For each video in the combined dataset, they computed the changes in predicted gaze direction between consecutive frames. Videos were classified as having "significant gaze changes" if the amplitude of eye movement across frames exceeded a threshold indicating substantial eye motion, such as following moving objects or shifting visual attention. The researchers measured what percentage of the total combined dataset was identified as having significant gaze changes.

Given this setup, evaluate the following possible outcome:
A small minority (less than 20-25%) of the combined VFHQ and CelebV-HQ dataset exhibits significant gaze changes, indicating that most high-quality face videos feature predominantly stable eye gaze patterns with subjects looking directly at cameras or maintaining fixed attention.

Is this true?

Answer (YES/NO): YES